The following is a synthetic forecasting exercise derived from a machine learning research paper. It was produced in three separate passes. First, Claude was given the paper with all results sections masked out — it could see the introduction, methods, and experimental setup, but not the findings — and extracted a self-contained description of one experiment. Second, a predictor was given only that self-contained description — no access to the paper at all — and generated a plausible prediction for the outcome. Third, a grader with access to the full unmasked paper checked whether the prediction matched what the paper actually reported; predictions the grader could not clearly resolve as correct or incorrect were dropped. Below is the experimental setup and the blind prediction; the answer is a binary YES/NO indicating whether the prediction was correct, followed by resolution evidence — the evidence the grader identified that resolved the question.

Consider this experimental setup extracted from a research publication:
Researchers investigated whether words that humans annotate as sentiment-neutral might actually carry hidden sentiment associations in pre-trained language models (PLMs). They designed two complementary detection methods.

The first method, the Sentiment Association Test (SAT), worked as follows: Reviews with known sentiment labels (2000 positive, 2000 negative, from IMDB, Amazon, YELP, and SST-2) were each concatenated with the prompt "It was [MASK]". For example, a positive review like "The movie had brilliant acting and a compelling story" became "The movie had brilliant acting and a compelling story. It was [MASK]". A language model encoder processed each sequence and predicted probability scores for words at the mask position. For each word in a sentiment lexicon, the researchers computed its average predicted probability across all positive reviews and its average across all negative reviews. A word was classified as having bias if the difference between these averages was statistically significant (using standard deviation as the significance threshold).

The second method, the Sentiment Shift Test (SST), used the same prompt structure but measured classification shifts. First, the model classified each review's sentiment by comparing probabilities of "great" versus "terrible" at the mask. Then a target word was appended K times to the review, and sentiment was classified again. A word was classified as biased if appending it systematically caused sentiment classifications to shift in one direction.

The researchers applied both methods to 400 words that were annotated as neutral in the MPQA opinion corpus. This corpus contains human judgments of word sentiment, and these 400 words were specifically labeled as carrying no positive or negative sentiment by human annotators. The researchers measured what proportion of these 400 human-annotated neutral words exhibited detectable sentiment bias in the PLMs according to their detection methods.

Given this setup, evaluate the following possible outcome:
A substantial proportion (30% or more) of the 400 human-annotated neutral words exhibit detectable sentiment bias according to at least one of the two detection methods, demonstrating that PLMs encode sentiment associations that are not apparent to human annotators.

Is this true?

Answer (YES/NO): YES